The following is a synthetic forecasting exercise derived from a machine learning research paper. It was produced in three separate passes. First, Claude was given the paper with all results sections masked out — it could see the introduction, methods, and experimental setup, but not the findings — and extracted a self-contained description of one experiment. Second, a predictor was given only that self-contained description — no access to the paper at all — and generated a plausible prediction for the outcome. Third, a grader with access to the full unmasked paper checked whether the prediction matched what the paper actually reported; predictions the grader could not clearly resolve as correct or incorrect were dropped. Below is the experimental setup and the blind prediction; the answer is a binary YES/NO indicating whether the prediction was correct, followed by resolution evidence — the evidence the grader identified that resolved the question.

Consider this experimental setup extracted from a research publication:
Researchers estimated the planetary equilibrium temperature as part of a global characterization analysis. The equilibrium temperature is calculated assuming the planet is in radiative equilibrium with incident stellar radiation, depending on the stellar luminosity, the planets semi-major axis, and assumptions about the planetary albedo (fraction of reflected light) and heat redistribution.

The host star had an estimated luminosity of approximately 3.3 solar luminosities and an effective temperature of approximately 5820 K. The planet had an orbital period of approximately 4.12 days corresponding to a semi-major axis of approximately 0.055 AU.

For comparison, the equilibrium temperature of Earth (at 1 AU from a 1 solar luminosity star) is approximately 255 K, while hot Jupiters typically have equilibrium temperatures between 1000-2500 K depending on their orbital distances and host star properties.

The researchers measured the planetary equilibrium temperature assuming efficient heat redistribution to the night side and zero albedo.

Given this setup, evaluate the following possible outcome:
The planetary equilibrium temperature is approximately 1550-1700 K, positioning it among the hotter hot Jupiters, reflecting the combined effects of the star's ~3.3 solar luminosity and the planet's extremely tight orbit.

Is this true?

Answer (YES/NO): YES